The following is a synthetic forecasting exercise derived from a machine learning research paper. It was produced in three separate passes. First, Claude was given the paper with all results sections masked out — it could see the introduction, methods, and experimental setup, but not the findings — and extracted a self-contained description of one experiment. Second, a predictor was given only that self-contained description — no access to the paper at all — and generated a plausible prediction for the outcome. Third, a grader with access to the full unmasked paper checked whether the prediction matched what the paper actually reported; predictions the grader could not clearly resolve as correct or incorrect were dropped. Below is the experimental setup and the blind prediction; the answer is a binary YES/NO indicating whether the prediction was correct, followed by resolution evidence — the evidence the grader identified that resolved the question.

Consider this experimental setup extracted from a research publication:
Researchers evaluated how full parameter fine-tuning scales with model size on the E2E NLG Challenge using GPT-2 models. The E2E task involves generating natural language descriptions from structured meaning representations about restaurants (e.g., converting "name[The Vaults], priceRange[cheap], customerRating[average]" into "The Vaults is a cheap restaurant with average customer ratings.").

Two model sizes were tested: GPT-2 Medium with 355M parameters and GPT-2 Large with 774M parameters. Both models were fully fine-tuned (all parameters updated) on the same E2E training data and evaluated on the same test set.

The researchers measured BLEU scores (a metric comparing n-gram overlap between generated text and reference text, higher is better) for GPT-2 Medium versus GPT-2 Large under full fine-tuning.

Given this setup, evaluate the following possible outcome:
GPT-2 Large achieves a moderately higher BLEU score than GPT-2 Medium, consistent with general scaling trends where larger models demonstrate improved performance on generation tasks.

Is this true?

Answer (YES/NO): NO